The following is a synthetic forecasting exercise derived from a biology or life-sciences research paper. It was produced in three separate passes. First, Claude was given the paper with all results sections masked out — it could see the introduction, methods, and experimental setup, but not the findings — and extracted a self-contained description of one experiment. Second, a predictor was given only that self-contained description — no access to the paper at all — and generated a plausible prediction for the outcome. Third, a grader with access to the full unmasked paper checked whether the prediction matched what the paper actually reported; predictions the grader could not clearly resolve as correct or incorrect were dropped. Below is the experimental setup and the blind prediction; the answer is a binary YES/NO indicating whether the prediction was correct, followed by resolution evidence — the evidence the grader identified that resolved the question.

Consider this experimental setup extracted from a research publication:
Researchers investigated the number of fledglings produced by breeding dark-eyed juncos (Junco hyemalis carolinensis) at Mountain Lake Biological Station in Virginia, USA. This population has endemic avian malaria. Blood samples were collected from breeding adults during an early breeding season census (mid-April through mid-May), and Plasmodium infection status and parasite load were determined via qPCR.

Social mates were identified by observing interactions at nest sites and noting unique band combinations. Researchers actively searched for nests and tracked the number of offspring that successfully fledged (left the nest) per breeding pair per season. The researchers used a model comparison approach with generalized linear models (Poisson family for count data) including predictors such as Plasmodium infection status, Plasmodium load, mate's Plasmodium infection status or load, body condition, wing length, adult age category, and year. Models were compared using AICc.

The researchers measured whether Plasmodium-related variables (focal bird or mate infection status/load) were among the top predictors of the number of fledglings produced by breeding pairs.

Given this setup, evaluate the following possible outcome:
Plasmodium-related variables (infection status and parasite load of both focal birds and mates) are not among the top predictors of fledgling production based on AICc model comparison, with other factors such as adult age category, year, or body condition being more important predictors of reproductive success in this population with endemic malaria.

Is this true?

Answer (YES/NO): NO